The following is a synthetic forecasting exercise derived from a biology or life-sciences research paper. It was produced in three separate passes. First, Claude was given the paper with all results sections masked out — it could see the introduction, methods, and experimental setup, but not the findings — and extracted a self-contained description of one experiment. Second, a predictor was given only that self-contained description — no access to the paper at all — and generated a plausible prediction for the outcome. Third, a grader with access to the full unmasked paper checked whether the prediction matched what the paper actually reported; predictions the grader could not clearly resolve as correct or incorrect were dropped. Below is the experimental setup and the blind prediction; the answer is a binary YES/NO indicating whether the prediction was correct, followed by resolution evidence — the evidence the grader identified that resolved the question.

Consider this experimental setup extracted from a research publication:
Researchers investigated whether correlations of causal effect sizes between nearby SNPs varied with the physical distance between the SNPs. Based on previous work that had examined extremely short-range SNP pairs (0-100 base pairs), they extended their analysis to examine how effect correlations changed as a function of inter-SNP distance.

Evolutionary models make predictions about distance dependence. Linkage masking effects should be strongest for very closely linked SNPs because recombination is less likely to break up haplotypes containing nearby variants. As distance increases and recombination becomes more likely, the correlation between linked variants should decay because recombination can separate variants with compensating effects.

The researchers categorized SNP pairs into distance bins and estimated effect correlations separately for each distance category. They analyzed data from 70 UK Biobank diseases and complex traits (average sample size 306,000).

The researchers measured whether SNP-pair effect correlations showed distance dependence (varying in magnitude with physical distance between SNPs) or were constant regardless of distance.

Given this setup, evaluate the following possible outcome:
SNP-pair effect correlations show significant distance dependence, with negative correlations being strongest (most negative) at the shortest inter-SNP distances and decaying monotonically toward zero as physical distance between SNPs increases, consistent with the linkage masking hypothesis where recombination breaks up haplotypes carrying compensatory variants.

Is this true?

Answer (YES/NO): YES